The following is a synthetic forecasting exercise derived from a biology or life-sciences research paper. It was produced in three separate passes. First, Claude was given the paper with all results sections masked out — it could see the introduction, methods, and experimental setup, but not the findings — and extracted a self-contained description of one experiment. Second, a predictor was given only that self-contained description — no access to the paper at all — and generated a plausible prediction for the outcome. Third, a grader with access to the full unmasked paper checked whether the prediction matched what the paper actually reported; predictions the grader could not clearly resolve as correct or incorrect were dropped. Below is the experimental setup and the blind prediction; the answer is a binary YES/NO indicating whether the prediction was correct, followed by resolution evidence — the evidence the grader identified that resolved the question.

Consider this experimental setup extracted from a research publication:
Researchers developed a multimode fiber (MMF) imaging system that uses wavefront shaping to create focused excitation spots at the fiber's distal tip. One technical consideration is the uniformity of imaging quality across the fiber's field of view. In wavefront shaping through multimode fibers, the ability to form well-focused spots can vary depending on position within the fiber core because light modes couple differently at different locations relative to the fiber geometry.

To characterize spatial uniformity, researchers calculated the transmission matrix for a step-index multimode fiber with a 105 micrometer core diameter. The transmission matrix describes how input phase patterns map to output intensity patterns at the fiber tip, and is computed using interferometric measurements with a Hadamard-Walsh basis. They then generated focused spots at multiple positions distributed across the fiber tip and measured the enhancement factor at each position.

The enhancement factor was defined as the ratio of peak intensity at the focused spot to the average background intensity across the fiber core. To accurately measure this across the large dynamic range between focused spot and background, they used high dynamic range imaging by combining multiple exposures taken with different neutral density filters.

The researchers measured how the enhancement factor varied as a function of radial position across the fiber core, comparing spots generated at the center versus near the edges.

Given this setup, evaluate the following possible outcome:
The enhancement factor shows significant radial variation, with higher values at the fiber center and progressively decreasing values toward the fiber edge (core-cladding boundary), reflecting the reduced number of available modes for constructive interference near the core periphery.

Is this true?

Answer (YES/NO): YES